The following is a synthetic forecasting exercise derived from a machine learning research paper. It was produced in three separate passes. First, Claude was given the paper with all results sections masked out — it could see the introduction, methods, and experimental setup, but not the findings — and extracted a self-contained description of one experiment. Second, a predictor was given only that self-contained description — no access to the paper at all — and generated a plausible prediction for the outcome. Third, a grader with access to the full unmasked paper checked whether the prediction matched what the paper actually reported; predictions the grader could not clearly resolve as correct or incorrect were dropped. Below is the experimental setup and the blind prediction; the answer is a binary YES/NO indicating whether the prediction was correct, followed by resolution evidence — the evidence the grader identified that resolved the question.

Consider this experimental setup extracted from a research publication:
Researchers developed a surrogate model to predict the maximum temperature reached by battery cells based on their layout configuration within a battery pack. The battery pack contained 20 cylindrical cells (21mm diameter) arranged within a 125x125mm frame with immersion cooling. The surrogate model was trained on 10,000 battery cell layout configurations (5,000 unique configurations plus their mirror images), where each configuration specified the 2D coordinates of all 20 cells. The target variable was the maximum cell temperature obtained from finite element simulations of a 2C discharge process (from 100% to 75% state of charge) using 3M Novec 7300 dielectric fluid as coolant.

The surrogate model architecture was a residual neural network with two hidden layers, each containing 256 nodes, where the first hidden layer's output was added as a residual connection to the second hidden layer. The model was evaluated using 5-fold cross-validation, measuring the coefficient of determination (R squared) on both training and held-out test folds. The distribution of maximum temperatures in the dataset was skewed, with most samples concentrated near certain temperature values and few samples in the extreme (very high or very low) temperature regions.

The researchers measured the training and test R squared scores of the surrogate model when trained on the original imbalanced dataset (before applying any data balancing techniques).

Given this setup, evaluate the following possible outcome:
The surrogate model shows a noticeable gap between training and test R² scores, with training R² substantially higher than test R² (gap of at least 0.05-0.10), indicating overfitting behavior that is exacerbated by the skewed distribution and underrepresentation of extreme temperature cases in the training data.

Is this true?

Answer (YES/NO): YES